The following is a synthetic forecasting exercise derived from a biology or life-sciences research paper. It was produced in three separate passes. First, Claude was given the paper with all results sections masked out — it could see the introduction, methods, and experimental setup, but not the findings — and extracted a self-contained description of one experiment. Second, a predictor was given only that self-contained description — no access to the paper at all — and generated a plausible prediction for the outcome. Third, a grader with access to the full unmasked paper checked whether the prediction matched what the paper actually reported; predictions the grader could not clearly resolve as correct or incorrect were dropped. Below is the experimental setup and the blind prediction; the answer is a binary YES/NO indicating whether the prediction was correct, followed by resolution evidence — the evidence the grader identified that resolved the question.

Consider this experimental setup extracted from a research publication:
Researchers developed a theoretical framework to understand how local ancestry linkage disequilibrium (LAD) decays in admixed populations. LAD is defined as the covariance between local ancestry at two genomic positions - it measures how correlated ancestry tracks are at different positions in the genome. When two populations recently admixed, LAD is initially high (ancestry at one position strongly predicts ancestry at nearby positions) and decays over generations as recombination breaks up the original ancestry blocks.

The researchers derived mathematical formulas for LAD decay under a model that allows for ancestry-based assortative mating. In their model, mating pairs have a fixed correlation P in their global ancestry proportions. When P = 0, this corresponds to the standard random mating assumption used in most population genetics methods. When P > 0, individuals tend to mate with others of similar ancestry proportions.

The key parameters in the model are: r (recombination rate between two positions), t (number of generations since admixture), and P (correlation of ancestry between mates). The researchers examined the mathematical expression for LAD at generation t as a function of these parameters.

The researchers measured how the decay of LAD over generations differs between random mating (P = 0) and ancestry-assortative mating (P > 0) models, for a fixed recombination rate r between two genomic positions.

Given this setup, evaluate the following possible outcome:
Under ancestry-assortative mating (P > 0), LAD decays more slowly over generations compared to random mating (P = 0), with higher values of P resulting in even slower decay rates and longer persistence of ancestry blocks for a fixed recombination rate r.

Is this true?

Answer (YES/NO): YES